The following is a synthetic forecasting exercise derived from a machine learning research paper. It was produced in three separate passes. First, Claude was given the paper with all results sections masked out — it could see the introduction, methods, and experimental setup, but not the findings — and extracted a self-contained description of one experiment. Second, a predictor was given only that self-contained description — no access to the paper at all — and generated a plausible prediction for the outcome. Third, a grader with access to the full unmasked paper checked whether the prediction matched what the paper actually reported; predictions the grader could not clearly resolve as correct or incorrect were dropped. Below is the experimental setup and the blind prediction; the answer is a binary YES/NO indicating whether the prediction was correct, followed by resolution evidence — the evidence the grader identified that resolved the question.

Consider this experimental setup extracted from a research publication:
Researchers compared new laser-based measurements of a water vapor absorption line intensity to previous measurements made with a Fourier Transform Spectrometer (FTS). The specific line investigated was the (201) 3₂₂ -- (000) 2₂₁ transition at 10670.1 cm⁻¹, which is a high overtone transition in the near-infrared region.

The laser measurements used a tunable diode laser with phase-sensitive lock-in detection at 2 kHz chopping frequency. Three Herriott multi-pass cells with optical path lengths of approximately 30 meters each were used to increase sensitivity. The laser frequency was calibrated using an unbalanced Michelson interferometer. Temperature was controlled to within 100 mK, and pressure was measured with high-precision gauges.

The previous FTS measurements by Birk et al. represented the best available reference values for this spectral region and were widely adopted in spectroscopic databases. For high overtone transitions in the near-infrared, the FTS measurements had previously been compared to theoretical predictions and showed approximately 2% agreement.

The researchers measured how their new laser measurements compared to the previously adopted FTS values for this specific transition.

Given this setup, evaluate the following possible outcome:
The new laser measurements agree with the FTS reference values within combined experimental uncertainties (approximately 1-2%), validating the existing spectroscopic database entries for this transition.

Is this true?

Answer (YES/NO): YES